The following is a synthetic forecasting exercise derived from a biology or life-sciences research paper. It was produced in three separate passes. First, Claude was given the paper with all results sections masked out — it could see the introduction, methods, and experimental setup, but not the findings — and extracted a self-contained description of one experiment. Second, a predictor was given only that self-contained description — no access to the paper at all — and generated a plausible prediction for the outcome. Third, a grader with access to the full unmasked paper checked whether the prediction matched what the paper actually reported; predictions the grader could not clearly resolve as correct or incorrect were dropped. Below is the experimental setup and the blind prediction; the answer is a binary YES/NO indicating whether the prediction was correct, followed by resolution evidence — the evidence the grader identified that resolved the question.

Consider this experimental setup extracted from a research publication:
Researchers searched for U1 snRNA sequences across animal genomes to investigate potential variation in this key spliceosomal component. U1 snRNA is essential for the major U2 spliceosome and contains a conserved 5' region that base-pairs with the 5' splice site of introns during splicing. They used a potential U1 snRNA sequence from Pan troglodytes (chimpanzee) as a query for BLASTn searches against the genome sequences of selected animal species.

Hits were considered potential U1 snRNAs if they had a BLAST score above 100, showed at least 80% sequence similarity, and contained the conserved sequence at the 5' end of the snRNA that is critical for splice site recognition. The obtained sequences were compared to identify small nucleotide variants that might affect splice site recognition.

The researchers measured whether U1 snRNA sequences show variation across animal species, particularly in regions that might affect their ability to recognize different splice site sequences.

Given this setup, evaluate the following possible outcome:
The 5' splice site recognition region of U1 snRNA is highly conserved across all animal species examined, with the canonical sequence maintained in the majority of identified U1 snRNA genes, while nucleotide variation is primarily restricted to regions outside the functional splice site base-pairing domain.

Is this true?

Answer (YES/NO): NO